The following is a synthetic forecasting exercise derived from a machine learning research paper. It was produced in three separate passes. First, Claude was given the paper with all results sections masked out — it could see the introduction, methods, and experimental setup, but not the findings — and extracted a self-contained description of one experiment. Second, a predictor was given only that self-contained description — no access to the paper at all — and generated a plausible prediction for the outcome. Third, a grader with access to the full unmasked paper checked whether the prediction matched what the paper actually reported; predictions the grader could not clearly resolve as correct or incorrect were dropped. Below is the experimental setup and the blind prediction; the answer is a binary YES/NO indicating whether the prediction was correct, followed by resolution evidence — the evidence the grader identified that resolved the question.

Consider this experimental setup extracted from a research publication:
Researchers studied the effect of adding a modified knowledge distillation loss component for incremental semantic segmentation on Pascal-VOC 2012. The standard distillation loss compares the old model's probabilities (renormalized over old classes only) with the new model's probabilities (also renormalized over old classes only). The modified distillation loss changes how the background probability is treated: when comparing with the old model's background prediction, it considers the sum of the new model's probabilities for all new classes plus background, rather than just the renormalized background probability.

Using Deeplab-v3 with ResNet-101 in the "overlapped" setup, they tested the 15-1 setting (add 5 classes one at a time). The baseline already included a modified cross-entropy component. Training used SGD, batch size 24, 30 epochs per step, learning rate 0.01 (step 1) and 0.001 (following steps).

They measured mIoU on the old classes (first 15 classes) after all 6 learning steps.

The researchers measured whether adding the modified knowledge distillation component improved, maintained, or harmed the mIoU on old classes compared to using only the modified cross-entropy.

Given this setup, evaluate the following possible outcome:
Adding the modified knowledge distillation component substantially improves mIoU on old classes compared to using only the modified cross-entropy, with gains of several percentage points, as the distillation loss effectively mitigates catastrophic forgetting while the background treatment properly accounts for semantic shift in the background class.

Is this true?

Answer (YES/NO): YES